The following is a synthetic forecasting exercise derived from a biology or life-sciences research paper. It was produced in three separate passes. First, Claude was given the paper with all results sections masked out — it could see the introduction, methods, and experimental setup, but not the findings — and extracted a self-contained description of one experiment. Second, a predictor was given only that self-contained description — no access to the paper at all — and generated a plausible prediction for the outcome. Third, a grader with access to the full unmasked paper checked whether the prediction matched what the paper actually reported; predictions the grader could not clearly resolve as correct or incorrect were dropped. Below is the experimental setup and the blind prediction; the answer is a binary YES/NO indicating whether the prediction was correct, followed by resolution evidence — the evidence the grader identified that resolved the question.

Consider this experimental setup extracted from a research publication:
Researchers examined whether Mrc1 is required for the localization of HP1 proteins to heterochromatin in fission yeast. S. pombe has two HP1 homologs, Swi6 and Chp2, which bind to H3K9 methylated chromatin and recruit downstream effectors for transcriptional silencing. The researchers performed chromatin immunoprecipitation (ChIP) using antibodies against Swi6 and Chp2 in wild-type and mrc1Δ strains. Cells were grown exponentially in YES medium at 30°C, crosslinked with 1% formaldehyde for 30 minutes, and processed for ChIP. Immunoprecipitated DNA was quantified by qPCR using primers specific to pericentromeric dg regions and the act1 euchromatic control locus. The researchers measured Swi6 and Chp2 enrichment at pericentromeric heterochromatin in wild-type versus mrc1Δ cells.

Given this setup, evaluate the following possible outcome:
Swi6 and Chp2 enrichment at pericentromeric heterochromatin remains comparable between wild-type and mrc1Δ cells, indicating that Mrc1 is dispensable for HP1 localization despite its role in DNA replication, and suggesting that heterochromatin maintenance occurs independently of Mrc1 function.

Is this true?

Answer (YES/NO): NO